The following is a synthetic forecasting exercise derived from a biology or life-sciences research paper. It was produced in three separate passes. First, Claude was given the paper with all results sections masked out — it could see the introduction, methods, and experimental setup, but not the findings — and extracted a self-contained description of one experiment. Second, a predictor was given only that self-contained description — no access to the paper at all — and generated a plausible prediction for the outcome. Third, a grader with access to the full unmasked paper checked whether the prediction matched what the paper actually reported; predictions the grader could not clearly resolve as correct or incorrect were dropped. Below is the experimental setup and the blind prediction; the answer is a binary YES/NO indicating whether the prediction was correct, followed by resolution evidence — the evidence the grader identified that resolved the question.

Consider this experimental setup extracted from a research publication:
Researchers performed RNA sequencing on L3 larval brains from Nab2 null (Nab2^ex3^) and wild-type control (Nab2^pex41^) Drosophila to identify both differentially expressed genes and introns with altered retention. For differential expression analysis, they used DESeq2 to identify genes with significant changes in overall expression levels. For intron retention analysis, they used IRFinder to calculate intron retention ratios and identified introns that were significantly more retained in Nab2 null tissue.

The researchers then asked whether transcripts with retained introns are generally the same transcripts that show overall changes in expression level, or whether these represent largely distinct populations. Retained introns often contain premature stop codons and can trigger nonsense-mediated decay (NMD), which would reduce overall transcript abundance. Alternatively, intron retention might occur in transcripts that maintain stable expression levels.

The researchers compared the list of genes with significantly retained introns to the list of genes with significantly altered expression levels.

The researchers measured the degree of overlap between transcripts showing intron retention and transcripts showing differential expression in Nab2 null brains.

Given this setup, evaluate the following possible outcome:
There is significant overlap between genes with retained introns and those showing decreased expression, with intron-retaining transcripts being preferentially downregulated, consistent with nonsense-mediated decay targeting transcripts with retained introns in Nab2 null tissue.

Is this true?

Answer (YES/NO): NO